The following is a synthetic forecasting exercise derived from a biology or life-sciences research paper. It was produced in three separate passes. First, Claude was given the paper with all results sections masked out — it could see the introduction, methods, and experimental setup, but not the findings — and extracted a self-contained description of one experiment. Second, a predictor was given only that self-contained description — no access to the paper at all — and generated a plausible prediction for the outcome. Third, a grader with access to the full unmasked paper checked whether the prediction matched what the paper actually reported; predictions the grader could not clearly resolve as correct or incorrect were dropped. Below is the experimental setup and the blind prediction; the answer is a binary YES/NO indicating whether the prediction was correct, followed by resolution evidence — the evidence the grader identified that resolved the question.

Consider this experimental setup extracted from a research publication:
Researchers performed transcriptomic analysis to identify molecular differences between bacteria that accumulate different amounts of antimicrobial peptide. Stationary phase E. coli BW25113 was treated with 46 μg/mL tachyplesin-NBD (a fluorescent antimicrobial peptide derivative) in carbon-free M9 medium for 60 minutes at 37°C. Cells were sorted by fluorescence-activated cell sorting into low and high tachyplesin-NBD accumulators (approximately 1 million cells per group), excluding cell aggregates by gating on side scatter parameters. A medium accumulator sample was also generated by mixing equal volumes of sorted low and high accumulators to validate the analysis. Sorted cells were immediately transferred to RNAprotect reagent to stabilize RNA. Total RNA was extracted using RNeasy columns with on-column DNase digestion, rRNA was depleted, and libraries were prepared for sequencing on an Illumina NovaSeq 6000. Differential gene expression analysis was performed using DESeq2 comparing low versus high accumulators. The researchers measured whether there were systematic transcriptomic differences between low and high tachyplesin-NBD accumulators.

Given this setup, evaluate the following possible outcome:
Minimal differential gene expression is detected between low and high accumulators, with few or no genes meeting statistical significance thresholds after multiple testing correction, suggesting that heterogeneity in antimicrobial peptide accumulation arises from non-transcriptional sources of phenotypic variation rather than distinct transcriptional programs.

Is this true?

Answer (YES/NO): NO